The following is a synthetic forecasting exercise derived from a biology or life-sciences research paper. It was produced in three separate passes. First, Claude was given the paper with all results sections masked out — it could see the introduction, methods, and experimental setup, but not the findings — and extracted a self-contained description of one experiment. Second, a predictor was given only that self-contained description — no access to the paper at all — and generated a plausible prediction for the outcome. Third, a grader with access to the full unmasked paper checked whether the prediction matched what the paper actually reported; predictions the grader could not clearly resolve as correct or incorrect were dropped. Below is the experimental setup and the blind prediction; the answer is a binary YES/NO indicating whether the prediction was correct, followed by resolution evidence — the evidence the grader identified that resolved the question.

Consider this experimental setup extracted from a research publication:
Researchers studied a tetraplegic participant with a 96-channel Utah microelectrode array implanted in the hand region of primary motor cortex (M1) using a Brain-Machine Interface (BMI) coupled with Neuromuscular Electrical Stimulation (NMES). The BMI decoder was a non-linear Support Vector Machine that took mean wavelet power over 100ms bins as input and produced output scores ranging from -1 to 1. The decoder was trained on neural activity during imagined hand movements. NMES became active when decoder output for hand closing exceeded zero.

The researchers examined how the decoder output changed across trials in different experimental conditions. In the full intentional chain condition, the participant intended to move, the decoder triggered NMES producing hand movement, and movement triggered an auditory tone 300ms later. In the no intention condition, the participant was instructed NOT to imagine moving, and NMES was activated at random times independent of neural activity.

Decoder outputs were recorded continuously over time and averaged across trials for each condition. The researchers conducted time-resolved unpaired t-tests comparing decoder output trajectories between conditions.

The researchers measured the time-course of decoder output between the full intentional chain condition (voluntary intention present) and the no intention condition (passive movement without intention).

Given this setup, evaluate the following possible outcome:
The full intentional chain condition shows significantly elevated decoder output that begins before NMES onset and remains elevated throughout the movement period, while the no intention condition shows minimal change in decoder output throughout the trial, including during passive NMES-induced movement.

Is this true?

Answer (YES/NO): NO